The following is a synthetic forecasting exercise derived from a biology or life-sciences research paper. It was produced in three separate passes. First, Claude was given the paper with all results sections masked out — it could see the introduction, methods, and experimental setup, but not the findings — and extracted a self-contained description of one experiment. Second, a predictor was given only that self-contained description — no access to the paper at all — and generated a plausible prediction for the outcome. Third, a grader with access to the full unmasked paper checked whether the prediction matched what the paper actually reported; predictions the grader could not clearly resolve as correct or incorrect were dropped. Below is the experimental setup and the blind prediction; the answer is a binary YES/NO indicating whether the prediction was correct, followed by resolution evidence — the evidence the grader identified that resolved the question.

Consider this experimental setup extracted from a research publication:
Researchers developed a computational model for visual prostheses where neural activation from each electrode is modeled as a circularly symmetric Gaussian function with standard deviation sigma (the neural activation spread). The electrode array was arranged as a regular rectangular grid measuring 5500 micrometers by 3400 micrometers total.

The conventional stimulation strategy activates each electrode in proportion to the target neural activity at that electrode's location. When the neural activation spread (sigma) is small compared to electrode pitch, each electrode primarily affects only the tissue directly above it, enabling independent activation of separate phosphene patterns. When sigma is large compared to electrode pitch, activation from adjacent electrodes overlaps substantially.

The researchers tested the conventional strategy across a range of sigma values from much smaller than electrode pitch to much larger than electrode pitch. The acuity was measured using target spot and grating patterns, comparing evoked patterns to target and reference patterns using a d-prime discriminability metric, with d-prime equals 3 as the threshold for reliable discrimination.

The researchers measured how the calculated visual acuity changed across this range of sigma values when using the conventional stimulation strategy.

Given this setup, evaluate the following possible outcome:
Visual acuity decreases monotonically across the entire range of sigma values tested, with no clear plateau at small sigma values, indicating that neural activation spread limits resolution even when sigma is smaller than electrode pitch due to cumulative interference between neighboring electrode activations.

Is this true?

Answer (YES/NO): NO